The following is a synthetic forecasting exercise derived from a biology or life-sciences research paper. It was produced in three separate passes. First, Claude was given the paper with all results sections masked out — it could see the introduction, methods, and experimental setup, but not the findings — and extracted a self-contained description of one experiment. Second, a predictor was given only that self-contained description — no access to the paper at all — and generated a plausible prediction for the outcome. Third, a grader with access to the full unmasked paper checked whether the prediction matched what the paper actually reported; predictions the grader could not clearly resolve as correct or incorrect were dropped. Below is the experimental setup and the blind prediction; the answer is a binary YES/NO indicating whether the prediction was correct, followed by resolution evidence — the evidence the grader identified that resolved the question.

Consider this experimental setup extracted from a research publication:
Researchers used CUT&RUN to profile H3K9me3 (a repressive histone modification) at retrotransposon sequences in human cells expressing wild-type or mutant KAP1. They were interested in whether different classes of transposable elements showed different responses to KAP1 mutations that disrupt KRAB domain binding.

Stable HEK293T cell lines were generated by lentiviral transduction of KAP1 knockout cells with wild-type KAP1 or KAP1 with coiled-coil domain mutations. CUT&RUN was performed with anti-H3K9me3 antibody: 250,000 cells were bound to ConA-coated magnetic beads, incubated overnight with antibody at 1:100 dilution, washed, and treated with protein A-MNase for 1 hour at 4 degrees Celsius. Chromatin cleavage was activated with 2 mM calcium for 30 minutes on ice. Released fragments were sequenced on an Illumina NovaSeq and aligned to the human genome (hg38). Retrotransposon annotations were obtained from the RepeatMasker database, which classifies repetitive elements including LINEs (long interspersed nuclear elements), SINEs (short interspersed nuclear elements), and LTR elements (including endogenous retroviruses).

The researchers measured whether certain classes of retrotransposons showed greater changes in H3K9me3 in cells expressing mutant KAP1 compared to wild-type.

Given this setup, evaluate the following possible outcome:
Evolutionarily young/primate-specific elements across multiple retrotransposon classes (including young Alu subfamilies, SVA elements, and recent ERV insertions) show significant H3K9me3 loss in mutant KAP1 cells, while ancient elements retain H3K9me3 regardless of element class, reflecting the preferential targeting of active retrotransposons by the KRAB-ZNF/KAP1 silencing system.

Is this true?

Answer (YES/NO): NO